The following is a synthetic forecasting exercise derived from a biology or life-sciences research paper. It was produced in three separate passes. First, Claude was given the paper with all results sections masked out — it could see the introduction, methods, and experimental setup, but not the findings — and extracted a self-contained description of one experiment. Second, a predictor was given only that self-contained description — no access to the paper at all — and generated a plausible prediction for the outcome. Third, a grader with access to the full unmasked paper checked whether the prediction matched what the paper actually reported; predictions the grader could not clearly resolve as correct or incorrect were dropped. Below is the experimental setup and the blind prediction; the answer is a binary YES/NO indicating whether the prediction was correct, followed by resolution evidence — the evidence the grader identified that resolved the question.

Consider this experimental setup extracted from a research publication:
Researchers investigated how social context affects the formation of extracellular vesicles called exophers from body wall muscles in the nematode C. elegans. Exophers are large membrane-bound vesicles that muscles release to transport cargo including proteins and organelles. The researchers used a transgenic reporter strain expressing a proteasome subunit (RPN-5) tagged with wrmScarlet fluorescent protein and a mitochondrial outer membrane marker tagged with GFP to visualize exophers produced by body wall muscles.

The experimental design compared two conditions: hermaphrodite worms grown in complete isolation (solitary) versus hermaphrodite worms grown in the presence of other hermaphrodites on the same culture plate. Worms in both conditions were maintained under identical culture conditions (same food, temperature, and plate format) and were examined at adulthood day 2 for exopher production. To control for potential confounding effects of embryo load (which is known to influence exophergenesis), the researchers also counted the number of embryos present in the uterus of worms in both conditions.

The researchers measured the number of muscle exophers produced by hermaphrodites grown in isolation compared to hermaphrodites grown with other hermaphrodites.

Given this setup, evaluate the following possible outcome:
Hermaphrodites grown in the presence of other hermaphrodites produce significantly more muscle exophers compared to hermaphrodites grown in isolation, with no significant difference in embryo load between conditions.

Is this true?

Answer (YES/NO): NO